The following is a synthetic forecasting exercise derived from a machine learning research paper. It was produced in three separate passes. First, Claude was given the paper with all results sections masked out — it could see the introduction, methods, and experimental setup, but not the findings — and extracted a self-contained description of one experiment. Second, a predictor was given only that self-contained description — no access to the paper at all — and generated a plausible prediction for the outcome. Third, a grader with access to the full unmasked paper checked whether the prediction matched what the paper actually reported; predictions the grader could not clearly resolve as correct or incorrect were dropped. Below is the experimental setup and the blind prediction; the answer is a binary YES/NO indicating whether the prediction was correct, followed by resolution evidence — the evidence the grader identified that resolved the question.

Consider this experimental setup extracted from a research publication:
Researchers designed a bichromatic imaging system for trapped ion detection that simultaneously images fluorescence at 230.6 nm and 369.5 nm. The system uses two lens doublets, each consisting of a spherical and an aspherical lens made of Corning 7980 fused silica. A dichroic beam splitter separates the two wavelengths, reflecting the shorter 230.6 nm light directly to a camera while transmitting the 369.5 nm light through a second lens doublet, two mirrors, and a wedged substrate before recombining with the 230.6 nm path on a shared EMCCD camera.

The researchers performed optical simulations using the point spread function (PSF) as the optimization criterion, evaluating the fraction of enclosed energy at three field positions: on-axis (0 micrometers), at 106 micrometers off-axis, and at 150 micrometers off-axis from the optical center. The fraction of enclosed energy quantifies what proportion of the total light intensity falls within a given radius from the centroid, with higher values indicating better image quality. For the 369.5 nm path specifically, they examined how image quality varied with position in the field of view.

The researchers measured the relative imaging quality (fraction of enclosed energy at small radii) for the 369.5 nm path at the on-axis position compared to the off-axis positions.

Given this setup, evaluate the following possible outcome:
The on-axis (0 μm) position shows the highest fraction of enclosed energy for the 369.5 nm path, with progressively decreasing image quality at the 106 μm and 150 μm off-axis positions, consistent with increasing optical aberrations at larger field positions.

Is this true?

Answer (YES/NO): NO